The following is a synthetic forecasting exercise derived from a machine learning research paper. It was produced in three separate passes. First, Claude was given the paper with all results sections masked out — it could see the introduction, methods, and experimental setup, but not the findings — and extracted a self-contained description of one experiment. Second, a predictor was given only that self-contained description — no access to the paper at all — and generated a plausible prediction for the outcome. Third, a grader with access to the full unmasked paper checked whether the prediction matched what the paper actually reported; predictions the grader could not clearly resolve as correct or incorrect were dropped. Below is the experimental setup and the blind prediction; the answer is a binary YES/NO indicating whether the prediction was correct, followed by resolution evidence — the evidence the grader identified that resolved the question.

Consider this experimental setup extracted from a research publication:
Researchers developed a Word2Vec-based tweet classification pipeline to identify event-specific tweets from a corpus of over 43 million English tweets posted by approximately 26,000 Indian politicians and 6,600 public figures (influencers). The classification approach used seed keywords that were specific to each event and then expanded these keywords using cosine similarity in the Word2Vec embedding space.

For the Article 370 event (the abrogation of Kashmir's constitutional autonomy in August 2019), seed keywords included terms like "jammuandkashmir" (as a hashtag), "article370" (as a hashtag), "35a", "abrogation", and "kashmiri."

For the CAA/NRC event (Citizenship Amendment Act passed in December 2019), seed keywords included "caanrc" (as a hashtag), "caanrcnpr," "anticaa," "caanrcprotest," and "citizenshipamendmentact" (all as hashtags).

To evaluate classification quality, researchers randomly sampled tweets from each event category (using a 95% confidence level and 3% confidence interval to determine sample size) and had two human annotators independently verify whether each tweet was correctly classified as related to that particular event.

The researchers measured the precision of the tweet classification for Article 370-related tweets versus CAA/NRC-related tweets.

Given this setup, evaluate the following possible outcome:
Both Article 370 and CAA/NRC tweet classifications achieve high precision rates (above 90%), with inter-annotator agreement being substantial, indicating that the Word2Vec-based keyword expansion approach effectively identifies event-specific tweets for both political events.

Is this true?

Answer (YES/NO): NO